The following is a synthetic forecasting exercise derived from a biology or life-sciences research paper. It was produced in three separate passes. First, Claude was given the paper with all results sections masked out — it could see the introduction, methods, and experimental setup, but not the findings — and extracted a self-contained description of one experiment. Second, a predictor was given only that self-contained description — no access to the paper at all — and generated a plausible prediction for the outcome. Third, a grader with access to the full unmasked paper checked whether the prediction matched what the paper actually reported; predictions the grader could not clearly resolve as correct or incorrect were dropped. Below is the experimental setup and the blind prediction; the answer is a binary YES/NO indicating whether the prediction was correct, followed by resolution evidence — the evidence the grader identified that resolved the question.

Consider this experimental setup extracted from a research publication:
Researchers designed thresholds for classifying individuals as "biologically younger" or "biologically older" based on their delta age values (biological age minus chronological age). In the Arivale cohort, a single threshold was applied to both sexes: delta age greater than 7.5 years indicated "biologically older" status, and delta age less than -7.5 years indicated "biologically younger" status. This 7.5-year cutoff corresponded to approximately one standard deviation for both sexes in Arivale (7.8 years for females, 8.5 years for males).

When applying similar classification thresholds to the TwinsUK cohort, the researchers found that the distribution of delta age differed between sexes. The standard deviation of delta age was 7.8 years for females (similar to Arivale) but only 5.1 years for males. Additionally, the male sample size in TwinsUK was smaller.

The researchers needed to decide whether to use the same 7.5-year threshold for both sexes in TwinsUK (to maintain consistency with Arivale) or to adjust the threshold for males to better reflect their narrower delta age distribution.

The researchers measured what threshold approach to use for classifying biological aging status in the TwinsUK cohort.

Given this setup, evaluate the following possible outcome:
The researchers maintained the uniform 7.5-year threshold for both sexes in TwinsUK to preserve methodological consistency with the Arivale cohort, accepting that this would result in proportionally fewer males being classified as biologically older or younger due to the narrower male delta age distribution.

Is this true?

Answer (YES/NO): NO